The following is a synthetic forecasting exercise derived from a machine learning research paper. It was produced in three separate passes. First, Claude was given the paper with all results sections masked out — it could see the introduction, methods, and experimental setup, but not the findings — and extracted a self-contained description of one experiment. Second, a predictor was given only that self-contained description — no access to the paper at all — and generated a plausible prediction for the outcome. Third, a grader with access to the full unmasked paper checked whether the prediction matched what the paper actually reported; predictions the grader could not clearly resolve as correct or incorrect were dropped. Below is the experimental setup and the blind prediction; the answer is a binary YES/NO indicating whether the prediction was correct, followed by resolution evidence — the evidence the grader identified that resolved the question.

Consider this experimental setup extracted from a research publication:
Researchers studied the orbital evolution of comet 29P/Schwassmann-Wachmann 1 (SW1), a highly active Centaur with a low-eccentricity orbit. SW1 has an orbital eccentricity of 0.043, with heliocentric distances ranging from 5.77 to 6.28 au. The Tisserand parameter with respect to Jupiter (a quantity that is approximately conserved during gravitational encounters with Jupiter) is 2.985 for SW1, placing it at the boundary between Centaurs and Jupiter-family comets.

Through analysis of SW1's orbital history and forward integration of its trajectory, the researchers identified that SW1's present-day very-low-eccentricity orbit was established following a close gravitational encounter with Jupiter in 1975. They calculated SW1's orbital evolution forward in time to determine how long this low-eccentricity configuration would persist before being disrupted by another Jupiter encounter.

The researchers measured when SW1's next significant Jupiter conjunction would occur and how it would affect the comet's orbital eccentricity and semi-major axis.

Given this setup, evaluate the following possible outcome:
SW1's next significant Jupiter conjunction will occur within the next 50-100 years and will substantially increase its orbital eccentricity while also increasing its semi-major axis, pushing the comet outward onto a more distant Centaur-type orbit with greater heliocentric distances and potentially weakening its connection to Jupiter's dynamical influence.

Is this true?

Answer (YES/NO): NO